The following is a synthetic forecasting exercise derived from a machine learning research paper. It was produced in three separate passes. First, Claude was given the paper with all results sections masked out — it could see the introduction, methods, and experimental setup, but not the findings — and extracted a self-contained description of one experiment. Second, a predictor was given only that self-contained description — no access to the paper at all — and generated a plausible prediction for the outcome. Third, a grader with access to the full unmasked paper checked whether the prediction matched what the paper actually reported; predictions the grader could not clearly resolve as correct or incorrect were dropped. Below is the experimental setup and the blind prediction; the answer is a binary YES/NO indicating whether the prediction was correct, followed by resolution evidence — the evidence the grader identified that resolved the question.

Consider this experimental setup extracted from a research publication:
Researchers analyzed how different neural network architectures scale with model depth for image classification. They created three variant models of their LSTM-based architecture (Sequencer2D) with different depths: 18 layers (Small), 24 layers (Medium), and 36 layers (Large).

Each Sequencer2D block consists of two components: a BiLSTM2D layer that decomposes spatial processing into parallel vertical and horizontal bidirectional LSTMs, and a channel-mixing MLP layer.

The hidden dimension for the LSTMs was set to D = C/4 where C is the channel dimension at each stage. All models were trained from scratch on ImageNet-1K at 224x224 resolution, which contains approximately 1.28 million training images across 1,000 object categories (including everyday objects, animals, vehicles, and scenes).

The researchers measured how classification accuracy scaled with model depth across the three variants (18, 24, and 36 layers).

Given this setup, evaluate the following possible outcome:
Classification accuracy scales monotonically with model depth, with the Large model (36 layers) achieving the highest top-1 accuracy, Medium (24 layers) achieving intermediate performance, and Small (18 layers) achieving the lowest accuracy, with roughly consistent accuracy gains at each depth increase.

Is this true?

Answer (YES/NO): YES